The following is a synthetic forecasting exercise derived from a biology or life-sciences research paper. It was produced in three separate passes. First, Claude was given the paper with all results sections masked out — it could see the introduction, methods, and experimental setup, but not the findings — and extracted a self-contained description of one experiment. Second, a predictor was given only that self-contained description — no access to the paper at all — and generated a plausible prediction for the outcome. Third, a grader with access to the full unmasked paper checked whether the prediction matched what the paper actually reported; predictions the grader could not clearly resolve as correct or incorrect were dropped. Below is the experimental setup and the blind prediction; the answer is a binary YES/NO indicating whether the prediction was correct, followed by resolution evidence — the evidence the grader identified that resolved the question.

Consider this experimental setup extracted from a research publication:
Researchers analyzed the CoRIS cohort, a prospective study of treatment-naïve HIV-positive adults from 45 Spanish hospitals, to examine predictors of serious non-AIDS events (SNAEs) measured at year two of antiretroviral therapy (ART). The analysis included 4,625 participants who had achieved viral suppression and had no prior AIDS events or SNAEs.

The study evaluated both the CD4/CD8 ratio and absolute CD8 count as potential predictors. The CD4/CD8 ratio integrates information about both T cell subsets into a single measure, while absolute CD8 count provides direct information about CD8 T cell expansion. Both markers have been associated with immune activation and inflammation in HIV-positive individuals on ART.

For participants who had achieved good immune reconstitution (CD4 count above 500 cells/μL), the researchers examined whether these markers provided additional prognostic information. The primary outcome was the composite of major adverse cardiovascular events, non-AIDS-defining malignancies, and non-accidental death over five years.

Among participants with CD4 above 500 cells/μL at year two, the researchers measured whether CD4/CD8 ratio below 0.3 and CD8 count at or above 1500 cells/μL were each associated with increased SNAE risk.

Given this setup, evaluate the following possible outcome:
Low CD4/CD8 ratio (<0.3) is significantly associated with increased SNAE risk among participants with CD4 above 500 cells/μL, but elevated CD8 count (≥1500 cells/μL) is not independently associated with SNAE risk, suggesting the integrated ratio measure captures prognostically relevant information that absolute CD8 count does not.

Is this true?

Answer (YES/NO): NO